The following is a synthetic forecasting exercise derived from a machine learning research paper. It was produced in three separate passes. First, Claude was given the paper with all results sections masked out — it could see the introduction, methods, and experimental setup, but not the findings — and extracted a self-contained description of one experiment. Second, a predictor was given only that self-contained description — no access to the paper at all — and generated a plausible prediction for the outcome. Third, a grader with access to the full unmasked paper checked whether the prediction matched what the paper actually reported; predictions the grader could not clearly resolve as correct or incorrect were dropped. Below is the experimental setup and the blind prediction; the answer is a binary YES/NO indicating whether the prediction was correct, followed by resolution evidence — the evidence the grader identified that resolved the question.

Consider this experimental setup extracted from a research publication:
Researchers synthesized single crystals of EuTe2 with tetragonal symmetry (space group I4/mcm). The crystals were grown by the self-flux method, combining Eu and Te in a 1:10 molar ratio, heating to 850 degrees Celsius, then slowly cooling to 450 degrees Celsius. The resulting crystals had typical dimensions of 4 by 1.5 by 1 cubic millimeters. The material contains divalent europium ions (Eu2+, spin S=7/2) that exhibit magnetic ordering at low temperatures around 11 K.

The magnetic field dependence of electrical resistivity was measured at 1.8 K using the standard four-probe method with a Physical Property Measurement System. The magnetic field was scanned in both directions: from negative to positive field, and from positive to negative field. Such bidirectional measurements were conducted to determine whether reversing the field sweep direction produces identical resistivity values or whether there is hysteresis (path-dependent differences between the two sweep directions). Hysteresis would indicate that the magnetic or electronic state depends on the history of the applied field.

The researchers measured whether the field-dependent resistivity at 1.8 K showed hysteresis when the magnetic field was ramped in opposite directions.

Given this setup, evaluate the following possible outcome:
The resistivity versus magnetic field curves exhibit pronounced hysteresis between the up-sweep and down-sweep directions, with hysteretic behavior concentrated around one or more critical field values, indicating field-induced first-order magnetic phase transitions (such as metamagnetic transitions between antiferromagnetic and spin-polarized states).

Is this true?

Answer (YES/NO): YES